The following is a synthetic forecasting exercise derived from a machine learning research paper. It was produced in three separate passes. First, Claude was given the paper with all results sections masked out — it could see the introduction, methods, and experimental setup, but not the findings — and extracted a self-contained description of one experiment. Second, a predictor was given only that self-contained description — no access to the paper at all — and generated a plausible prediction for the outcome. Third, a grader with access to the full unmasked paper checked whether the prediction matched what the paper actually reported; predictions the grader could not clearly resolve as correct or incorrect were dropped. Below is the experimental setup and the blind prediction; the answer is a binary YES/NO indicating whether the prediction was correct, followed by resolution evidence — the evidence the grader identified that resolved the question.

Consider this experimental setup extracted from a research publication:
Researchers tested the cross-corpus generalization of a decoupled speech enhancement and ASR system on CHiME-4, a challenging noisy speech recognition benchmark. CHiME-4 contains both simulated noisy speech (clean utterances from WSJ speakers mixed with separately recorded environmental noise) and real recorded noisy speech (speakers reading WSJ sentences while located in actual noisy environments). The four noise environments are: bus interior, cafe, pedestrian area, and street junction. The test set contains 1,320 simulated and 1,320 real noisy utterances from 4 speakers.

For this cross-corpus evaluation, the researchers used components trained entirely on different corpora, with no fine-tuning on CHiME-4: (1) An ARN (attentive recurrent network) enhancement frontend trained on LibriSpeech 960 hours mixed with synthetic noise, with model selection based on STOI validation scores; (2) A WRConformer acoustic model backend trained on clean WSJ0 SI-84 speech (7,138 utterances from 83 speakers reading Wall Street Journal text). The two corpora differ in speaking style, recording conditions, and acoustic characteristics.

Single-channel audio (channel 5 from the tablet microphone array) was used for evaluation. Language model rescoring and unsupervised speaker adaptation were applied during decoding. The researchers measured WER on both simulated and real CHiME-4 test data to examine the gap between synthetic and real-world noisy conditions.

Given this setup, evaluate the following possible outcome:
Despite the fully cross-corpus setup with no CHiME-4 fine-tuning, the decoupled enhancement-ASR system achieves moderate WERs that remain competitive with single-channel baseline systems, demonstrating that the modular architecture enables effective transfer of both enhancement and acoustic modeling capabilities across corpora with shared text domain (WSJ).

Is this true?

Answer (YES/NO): NO